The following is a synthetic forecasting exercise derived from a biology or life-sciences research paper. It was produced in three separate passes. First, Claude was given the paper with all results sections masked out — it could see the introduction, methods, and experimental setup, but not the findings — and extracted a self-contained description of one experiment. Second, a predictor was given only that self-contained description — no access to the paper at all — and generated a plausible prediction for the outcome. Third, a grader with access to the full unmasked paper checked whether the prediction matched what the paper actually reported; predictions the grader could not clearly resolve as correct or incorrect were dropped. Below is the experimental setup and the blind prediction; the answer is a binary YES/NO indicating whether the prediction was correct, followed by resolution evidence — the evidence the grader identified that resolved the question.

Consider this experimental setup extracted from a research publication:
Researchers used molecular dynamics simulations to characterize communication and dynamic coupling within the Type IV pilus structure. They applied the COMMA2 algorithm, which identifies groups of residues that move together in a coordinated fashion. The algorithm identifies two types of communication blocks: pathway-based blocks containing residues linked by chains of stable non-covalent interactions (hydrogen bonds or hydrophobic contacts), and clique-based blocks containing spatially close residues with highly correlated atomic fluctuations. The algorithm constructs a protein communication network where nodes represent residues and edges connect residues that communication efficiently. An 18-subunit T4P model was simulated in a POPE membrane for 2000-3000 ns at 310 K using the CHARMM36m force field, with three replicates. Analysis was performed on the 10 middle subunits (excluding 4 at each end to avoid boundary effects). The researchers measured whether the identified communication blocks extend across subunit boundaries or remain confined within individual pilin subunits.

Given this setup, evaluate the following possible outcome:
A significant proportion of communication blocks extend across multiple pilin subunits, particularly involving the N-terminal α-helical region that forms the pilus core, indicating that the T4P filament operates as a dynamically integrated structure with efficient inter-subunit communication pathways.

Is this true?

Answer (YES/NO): NO